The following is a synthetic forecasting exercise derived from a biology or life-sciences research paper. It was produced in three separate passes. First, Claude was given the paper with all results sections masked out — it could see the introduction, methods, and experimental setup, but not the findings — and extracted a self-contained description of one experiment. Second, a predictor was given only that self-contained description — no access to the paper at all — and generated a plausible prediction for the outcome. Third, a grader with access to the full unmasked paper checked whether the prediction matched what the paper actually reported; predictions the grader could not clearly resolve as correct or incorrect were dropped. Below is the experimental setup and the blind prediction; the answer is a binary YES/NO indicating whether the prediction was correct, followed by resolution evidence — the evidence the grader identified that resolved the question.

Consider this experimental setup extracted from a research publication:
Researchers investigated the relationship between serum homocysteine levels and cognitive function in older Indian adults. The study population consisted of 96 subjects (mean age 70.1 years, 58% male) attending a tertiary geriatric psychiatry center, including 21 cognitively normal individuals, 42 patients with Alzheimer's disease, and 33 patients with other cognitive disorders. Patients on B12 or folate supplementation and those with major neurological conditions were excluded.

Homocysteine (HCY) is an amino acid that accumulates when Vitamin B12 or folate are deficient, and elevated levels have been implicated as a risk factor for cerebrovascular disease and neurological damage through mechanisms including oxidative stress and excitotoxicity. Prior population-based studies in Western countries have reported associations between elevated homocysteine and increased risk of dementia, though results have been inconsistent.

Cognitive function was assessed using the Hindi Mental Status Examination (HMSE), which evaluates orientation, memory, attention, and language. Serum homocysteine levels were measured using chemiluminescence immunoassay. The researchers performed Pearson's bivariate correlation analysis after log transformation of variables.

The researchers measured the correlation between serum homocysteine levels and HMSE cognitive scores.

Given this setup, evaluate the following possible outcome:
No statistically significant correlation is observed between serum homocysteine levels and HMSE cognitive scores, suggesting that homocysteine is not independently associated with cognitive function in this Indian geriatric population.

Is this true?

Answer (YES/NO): YES